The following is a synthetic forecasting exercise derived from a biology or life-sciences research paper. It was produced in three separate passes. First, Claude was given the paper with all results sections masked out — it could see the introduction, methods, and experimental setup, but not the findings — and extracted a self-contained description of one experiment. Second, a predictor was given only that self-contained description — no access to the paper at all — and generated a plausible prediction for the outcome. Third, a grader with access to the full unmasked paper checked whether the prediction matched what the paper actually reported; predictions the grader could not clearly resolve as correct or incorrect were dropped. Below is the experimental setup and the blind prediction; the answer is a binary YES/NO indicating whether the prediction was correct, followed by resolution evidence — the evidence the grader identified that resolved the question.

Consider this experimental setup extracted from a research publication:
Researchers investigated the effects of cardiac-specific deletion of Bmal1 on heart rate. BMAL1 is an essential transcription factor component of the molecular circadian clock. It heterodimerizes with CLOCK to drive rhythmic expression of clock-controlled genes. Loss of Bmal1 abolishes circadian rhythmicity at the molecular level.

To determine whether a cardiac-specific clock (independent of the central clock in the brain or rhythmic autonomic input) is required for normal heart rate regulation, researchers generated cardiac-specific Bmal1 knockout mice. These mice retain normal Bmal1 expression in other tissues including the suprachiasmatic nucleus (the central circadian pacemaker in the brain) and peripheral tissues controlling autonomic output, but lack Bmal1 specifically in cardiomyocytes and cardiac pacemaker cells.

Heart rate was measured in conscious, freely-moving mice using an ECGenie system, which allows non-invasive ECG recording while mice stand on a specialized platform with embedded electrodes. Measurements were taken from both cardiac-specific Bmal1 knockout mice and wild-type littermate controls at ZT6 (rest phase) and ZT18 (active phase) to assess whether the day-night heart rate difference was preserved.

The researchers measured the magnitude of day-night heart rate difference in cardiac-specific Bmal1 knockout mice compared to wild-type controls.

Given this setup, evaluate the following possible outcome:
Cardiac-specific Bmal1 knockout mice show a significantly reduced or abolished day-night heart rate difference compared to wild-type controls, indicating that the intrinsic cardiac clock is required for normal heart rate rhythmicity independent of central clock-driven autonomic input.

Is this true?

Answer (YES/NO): YES